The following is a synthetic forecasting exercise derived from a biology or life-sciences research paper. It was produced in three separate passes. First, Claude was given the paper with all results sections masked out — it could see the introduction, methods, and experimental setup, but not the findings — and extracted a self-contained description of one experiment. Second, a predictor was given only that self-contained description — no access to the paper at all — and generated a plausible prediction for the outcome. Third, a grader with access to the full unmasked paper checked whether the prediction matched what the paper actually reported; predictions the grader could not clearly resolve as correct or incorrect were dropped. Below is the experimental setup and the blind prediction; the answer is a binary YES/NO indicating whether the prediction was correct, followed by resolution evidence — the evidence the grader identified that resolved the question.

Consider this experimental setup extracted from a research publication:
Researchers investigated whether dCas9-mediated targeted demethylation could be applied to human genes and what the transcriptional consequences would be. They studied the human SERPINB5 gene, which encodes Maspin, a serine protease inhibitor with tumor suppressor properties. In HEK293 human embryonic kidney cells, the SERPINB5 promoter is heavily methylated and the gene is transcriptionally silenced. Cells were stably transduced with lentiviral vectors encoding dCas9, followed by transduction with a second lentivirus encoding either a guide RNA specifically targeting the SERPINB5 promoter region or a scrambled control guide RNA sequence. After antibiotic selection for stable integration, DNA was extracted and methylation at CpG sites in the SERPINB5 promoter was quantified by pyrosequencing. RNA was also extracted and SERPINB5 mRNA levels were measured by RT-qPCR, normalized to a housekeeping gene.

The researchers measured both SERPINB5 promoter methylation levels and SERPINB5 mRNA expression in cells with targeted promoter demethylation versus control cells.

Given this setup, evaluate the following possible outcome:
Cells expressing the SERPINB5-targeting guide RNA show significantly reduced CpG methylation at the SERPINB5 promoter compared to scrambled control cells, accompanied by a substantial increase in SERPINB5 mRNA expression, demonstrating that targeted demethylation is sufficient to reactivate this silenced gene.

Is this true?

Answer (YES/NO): NO